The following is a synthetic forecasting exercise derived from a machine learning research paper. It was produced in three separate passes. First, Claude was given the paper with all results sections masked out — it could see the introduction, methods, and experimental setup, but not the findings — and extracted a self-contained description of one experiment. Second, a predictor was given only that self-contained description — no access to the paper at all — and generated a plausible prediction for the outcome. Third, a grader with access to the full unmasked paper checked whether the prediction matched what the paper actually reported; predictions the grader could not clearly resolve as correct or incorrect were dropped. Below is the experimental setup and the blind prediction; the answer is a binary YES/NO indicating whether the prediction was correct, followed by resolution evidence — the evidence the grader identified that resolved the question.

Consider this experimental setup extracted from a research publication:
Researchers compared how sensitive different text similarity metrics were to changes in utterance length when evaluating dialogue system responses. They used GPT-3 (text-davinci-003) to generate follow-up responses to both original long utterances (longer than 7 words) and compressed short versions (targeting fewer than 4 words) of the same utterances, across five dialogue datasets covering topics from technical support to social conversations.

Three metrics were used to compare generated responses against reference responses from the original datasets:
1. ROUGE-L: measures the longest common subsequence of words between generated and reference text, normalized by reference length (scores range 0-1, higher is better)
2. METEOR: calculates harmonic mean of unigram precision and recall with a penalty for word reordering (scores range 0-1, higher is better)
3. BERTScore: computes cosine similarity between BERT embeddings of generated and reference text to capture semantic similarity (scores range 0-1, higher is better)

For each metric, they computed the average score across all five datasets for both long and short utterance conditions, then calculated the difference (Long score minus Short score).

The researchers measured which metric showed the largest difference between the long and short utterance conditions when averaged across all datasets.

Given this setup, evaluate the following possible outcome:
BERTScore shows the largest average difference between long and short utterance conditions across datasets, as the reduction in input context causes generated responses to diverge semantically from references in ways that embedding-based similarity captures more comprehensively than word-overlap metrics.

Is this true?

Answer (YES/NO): NO